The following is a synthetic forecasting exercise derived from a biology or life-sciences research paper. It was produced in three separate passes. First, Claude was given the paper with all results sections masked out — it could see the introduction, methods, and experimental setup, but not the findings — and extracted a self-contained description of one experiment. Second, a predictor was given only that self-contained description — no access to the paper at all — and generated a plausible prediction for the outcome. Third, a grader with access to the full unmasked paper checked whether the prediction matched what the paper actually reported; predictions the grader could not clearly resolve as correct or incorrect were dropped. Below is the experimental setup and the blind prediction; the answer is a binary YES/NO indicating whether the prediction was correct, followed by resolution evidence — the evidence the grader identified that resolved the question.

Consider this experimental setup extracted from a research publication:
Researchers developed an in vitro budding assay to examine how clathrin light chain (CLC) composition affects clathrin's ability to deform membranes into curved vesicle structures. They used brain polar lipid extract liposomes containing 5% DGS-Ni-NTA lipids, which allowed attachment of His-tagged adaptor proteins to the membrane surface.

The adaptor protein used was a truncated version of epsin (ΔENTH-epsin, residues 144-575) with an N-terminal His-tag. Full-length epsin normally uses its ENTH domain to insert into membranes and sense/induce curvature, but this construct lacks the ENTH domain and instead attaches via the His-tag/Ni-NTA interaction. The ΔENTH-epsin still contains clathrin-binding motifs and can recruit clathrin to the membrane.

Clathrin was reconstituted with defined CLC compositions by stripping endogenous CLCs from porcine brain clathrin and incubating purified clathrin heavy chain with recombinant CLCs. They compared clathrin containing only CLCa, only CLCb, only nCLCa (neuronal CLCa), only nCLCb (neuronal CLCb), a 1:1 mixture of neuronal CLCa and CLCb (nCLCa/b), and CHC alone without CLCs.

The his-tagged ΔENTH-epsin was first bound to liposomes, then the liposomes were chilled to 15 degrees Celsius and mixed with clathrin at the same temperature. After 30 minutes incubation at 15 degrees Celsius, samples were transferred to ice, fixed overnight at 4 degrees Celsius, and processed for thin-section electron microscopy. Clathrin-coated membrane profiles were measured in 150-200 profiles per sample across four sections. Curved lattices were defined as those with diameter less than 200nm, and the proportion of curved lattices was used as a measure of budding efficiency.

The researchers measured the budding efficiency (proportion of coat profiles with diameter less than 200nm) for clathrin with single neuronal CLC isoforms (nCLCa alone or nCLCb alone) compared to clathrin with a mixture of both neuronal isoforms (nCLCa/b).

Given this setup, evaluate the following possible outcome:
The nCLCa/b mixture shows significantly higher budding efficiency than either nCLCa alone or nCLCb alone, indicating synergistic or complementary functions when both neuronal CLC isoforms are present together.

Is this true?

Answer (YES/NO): YES